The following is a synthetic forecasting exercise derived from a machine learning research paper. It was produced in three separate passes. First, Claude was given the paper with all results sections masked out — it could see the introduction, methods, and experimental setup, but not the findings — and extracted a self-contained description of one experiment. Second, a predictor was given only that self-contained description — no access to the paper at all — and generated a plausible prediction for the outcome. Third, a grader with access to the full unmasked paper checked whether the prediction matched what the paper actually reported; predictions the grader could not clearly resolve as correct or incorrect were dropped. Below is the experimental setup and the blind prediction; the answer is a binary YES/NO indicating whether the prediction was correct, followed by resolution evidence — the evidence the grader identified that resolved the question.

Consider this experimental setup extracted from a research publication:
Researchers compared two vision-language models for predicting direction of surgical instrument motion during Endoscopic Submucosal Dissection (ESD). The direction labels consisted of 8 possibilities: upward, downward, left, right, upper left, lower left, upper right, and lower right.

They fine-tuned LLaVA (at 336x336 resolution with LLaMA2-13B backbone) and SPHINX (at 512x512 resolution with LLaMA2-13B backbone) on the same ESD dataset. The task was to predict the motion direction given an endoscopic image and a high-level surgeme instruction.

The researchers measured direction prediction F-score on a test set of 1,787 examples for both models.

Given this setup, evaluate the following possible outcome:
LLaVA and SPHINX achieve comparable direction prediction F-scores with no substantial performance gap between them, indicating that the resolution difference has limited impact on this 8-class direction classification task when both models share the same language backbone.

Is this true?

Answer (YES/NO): NO